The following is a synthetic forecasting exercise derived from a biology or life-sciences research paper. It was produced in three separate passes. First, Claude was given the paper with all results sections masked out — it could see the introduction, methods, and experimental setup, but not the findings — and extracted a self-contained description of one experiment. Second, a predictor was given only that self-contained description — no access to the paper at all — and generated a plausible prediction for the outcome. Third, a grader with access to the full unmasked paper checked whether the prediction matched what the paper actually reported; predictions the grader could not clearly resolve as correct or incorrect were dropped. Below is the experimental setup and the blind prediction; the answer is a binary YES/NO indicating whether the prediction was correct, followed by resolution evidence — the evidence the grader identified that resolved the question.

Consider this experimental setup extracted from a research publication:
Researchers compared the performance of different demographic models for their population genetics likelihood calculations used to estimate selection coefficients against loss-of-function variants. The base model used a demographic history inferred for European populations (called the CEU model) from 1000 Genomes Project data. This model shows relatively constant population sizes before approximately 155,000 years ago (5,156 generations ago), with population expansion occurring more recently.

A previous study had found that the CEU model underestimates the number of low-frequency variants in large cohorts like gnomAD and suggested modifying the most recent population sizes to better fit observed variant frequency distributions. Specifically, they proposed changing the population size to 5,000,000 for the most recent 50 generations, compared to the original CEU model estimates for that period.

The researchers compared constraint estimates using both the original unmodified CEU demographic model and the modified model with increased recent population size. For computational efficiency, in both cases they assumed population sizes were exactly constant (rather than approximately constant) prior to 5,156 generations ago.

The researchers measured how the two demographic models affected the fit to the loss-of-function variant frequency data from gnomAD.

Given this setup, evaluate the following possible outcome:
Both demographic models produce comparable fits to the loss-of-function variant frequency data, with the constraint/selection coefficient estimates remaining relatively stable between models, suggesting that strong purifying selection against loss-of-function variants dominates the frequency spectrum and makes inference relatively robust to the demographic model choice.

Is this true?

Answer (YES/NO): YES